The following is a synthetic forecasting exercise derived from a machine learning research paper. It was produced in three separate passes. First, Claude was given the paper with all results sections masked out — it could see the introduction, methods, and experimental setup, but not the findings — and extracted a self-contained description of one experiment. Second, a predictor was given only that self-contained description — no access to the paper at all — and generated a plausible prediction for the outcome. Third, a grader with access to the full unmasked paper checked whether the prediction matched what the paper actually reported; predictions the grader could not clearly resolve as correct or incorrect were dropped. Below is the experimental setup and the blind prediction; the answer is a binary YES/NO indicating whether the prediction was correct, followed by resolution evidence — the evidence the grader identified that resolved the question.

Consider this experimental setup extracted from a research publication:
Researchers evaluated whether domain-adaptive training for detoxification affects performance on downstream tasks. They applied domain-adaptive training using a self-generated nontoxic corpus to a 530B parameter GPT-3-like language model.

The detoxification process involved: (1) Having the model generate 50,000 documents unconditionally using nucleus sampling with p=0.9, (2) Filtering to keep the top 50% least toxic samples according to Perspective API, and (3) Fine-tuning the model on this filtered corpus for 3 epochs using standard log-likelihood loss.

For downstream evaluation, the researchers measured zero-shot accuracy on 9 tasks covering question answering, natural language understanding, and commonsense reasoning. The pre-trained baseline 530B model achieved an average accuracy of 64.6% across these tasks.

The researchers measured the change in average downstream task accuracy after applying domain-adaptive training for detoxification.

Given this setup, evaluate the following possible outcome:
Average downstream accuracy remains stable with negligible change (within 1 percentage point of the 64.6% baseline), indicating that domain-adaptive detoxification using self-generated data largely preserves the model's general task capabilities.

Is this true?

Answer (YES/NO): NO